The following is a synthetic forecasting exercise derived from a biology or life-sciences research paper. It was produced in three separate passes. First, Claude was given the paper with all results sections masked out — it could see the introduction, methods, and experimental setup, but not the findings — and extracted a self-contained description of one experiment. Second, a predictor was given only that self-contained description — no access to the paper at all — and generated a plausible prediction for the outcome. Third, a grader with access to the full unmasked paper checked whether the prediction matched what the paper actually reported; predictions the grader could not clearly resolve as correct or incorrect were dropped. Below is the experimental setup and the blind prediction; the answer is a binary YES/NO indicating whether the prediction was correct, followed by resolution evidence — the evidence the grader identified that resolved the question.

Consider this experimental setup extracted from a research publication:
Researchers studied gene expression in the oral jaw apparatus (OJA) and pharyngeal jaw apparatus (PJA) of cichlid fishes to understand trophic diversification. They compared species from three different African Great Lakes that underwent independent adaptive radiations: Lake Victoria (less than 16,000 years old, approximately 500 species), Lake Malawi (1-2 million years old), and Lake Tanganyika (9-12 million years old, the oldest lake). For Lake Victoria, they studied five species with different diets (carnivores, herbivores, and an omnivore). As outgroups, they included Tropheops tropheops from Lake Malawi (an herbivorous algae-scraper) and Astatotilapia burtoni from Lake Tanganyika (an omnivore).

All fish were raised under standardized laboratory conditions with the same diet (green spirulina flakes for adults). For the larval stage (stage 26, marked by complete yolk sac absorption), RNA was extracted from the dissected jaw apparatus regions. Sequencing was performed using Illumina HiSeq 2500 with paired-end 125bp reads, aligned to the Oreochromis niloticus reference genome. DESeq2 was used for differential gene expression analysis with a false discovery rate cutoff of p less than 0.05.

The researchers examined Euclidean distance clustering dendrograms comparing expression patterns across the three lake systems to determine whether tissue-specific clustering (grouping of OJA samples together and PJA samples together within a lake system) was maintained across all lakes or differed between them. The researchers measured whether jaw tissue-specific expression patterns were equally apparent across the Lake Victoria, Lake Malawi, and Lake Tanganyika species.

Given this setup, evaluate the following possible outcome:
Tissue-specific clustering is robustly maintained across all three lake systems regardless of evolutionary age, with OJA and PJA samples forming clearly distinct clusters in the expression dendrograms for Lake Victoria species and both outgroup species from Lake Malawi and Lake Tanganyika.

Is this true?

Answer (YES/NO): NO